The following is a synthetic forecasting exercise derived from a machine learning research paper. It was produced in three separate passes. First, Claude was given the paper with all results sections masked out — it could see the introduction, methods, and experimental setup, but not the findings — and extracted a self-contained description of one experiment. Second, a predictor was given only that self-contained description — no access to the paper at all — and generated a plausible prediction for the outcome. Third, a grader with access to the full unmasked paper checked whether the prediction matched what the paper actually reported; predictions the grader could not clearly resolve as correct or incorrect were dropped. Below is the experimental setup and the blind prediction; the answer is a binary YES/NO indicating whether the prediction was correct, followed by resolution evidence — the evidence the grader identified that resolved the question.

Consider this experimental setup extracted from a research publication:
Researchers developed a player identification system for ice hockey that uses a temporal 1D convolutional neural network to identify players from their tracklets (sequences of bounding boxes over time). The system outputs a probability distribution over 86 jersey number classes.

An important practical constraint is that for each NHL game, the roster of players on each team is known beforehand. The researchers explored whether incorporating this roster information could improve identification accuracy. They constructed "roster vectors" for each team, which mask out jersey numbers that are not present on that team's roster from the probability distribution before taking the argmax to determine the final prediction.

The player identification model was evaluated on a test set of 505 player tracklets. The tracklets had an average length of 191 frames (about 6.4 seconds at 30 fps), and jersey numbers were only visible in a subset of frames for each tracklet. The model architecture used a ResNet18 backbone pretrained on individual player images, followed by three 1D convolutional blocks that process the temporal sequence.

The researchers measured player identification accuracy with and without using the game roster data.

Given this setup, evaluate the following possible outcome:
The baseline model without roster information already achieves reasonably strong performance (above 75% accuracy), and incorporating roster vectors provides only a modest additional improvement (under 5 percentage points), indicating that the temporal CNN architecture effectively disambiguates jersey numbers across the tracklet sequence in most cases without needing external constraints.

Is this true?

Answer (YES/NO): YES